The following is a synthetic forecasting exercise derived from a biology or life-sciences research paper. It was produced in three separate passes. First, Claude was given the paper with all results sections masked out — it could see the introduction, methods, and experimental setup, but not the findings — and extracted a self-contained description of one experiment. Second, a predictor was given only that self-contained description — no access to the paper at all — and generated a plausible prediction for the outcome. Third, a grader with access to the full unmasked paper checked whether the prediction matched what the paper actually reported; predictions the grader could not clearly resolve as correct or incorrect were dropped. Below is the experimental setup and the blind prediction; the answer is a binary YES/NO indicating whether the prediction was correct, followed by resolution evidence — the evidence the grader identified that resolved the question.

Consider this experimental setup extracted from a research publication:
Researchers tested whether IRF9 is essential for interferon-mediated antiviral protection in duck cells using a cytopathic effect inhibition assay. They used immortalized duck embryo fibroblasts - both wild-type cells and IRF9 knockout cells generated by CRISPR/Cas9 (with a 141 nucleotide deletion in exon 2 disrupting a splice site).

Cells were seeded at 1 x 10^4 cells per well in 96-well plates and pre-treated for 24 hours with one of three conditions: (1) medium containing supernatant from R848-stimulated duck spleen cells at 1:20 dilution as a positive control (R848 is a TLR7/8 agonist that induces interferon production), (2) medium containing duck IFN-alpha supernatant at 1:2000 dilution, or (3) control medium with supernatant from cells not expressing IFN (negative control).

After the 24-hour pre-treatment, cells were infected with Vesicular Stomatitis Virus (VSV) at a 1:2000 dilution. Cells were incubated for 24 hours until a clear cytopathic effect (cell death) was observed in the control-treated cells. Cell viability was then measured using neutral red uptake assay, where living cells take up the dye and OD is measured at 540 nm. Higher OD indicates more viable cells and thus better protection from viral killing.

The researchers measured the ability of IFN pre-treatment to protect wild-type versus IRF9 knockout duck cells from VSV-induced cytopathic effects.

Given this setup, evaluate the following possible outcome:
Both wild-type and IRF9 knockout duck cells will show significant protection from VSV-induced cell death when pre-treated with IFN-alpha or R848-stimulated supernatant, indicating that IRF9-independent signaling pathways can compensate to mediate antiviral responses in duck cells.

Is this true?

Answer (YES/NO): NO